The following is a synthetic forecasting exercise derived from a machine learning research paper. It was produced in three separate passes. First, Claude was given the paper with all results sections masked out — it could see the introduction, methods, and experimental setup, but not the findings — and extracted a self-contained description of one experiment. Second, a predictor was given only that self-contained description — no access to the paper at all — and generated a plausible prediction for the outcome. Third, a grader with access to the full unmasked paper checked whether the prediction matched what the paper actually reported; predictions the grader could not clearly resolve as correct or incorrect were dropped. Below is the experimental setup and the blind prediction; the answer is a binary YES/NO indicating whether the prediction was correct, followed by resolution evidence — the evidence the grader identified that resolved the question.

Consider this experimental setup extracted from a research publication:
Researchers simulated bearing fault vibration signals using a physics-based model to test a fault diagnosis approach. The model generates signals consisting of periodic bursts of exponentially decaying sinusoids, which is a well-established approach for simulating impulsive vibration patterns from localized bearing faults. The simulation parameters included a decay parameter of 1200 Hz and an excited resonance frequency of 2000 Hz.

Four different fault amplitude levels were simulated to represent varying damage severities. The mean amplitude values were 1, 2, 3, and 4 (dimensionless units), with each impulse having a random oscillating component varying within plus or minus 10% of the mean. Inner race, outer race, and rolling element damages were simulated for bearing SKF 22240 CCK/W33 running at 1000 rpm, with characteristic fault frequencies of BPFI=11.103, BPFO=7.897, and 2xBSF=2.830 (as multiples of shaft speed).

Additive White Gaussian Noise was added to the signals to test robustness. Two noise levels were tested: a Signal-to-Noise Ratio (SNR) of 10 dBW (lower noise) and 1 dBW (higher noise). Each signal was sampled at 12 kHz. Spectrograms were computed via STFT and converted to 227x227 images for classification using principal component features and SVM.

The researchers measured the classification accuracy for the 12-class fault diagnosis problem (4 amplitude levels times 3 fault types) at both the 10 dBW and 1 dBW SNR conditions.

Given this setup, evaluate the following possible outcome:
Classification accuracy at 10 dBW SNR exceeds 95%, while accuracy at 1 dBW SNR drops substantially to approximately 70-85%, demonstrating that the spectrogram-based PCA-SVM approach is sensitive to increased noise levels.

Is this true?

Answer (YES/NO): NO